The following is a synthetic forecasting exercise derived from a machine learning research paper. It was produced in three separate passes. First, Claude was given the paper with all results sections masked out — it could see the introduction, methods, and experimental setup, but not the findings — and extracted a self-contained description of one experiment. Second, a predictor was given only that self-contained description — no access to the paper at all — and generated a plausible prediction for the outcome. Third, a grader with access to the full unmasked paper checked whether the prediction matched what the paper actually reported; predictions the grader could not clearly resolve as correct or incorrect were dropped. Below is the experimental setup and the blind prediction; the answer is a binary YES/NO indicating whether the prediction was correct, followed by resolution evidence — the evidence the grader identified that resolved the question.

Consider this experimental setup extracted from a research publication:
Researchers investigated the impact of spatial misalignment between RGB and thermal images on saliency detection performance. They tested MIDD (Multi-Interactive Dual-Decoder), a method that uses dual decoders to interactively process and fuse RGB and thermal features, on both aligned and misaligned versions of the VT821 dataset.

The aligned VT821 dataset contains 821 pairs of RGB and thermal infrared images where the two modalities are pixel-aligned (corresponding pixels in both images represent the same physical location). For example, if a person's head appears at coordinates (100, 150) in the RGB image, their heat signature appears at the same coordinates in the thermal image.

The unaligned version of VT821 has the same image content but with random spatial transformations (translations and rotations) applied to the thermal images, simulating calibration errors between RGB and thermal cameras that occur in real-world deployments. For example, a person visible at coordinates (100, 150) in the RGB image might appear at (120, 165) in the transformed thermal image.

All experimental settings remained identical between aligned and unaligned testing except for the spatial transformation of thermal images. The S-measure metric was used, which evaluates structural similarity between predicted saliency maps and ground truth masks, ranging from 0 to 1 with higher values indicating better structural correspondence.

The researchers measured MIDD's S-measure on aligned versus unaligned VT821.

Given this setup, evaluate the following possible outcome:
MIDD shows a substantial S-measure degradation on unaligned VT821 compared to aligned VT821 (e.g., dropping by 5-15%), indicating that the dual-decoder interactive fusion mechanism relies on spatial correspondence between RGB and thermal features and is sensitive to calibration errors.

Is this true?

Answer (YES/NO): NO